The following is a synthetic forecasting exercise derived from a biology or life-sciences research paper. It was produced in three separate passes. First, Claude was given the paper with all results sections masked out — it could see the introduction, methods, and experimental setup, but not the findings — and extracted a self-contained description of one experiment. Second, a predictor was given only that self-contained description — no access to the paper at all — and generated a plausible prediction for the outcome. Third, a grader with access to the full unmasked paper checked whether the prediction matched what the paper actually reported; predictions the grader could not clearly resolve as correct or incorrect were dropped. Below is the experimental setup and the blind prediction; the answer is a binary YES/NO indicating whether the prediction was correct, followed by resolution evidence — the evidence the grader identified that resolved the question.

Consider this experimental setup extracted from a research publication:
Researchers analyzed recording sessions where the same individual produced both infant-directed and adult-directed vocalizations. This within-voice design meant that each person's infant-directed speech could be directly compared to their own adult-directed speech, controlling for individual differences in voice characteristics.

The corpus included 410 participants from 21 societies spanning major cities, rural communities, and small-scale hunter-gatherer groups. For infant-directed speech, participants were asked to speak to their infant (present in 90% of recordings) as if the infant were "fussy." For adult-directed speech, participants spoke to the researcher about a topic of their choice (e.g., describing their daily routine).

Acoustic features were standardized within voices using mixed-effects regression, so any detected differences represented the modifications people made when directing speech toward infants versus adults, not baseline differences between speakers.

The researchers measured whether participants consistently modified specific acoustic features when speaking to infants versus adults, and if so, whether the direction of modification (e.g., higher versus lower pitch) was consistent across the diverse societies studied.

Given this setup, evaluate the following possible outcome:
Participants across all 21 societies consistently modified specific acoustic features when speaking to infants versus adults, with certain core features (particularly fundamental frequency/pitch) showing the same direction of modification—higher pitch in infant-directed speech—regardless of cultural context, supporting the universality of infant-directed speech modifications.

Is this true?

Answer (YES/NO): YES